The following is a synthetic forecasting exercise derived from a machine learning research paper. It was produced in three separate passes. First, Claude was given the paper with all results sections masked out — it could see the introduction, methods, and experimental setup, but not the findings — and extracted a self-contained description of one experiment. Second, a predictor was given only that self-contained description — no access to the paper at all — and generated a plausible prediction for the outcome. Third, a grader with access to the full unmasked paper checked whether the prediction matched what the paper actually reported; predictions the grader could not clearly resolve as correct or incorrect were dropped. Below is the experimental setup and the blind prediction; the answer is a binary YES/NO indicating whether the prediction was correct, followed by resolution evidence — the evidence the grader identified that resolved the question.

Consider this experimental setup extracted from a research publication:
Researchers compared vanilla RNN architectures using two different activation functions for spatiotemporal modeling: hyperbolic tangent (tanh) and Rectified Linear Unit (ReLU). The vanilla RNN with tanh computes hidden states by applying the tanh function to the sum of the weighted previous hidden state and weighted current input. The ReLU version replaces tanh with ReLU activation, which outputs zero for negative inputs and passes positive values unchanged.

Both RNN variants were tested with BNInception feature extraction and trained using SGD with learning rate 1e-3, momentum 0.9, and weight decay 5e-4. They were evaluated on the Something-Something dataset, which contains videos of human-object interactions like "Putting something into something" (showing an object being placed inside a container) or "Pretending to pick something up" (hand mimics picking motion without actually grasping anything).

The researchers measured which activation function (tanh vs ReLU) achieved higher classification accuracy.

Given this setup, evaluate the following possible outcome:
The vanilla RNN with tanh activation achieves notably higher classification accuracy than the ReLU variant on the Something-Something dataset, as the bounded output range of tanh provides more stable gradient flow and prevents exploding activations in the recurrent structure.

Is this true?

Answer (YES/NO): NO